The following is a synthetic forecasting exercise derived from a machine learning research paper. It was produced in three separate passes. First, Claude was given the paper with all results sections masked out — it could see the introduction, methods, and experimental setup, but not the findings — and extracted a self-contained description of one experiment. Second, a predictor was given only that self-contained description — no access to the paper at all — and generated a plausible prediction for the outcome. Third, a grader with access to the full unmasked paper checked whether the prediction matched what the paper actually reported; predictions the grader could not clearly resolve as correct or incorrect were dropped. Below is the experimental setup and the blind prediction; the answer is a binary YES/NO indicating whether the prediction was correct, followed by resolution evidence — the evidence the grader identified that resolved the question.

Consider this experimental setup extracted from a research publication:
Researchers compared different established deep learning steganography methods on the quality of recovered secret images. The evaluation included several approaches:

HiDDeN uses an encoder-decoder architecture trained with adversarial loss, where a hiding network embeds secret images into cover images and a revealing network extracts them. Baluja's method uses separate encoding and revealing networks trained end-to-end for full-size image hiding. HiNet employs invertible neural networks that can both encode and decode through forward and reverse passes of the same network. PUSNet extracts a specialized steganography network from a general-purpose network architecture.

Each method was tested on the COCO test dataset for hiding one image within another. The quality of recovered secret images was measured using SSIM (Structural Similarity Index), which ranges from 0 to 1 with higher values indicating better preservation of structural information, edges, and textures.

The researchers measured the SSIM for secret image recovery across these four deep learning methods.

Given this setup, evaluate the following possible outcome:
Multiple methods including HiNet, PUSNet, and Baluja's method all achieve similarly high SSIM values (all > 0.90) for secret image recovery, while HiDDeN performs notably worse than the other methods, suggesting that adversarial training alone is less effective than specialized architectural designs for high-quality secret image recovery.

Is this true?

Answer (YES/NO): NO